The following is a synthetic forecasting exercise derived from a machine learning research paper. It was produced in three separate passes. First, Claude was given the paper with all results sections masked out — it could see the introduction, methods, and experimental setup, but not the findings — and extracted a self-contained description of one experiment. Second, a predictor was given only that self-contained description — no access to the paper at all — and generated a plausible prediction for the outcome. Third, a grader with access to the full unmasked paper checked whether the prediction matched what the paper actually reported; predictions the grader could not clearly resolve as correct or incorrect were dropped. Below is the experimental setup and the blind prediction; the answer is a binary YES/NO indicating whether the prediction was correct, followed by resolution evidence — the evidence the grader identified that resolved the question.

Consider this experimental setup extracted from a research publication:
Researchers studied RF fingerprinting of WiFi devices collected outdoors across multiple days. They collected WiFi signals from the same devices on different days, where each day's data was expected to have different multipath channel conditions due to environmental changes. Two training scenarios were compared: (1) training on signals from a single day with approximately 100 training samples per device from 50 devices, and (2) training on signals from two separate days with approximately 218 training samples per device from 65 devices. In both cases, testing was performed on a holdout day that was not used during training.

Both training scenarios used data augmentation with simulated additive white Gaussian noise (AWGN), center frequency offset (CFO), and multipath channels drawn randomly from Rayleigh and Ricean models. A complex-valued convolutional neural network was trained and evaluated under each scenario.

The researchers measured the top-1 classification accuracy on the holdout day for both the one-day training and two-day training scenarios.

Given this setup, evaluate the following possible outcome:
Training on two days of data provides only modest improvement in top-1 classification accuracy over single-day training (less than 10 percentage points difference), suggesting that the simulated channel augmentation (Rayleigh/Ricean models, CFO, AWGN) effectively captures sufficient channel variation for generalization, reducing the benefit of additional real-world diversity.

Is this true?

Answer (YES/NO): NO